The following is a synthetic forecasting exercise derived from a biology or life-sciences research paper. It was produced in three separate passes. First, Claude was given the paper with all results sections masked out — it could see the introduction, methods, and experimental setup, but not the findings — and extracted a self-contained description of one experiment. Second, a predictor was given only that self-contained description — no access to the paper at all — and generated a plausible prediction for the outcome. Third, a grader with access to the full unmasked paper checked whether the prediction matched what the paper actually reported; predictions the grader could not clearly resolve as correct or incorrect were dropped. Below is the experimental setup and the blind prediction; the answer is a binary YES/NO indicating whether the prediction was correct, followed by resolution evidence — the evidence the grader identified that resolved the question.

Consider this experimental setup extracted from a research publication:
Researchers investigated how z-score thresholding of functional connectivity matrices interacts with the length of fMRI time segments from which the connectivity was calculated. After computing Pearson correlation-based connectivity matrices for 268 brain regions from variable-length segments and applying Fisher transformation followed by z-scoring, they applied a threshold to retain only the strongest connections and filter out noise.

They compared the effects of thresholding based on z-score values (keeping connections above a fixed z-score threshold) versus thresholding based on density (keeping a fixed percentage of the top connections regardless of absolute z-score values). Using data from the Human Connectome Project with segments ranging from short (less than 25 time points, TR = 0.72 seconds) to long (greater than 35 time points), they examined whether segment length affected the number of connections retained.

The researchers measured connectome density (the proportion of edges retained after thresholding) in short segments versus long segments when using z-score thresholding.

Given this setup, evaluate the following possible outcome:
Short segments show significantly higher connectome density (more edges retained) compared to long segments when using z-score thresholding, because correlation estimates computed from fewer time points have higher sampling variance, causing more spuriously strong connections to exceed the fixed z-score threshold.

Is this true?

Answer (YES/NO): YES